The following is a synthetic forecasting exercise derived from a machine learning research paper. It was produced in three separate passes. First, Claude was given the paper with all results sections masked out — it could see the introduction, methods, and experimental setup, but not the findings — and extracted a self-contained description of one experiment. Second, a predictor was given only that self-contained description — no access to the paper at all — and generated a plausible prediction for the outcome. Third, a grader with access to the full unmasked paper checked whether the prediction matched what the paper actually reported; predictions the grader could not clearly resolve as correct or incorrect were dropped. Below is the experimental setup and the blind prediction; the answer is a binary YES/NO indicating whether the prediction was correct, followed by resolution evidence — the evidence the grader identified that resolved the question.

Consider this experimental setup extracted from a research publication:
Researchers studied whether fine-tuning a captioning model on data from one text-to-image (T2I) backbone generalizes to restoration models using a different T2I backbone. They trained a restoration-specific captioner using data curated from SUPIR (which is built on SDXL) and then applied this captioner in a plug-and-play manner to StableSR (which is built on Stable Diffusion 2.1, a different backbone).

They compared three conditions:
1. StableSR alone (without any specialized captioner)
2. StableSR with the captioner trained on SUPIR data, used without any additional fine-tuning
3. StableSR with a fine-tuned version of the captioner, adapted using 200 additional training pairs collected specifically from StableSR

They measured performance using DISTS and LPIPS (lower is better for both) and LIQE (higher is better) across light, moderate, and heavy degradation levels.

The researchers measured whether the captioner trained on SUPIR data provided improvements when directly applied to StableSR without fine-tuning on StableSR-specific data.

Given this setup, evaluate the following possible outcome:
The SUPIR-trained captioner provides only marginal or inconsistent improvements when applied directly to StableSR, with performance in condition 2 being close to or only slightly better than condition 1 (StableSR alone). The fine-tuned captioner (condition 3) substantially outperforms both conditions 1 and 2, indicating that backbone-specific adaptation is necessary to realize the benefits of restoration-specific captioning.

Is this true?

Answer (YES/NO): NO